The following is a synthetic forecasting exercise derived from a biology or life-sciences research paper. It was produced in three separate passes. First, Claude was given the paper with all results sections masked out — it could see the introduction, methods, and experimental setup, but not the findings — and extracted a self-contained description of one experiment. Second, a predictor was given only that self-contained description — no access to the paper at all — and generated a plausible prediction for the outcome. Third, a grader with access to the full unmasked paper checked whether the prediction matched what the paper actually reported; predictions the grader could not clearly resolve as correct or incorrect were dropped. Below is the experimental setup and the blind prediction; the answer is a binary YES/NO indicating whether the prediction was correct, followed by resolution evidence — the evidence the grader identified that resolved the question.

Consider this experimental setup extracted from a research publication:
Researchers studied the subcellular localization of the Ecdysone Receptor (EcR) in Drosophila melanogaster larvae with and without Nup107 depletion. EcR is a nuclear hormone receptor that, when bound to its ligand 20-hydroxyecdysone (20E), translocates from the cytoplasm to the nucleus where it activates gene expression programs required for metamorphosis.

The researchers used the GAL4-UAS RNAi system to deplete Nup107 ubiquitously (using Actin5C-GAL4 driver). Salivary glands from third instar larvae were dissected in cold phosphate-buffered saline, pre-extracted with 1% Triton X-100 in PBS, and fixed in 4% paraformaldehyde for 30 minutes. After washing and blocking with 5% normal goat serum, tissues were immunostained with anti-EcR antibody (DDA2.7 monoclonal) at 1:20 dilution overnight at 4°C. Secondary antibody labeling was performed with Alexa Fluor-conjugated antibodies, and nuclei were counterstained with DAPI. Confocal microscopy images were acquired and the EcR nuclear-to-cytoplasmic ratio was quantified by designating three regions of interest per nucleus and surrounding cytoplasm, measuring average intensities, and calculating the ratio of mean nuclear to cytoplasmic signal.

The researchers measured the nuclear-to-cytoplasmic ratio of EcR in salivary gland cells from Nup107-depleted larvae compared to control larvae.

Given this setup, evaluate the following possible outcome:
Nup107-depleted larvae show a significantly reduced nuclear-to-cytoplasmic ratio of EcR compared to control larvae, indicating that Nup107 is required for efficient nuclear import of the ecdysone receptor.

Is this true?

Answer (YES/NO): NO